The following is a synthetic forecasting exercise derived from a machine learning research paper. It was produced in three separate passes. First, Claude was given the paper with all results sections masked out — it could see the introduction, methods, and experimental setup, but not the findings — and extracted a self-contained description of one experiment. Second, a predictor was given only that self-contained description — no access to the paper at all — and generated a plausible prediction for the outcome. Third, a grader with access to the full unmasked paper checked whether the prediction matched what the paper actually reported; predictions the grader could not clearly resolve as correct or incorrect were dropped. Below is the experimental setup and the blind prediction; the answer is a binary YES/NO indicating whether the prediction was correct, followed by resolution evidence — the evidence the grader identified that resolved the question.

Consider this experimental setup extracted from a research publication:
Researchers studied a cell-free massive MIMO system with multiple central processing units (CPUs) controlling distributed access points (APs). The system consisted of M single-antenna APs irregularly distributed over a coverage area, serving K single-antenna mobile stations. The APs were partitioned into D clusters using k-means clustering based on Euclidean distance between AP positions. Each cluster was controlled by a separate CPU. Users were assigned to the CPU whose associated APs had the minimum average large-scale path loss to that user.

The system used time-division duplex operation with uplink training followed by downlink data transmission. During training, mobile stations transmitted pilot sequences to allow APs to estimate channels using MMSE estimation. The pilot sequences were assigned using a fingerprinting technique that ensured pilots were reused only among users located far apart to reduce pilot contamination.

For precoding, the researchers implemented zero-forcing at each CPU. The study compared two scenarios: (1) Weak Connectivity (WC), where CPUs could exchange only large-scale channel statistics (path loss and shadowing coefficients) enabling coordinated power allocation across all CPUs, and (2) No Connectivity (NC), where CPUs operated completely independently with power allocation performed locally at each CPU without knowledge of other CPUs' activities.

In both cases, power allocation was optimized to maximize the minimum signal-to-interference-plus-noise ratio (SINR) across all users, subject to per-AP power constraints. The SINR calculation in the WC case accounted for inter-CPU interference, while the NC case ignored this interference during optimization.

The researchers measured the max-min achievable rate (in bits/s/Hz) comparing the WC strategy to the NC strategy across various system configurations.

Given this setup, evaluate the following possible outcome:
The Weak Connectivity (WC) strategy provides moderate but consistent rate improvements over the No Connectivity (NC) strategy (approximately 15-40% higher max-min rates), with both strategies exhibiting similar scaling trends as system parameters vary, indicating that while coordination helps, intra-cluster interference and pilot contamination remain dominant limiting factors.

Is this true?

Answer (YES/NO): NO